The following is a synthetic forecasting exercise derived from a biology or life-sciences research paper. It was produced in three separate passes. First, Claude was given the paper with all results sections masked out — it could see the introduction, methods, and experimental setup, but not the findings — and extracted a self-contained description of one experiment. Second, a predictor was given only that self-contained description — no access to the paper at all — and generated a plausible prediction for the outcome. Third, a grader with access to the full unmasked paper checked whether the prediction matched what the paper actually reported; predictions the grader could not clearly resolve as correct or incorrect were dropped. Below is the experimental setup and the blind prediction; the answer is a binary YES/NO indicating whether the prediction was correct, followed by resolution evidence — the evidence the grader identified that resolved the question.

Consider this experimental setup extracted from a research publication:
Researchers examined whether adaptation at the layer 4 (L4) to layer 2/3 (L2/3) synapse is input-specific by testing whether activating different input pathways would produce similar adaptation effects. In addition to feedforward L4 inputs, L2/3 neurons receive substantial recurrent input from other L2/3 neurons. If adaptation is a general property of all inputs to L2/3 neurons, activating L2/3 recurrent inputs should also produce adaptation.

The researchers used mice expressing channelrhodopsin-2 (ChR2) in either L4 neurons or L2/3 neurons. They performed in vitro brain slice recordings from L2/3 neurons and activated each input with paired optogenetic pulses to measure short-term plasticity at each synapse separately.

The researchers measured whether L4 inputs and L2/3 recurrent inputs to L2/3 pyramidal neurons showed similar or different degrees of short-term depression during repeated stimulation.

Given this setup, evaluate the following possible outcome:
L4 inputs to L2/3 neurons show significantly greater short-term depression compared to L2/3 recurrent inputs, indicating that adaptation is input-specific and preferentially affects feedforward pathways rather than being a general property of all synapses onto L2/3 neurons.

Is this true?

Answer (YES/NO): YES